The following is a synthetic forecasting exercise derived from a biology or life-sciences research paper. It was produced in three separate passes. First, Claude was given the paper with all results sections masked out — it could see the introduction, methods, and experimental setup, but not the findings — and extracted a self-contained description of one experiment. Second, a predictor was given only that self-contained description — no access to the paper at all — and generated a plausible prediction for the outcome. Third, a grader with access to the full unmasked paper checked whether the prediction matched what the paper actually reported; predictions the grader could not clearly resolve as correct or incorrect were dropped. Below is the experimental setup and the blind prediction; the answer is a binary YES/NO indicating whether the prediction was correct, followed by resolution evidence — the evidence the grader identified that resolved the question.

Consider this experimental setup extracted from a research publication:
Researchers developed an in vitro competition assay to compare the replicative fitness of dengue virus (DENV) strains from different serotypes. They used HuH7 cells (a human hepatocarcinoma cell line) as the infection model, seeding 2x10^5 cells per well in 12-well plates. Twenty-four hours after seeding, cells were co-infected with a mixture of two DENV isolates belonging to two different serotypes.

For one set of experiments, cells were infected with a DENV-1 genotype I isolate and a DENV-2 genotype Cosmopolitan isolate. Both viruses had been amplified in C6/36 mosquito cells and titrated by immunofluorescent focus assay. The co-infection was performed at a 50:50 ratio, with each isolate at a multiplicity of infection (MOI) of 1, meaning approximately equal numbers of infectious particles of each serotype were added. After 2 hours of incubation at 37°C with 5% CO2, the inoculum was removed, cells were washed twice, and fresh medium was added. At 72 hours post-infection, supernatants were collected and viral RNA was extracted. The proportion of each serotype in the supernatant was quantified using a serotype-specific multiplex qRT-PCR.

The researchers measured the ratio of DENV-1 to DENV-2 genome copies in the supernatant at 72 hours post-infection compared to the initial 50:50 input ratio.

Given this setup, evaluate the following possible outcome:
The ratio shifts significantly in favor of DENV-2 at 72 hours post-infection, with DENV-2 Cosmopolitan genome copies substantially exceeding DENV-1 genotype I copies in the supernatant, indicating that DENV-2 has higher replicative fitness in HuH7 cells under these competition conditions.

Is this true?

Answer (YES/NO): NO